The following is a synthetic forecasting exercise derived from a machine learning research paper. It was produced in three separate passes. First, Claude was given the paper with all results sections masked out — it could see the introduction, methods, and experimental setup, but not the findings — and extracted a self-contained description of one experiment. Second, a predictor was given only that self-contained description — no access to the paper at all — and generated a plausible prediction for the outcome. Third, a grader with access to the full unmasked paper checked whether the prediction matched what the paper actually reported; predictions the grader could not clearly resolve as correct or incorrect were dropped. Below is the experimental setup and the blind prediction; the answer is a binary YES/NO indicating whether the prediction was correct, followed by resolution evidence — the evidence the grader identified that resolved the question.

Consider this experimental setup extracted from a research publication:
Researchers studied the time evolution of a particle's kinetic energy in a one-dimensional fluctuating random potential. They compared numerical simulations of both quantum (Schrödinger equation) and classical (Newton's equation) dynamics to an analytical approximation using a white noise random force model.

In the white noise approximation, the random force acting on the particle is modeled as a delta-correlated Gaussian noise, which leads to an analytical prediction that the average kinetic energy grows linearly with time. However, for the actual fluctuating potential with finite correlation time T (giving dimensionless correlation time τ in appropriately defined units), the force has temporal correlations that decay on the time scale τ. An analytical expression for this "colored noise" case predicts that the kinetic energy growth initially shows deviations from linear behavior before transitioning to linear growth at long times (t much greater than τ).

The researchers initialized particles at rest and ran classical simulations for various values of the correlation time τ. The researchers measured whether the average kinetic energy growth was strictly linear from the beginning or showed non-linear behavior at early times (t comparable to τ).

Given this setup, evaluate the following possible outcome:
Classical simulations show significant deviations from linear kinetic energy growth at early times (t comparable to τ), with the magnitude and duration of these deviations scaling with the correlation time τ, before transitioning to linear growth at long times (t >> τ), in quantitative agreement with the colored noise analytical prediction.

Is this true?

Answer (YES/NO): NO